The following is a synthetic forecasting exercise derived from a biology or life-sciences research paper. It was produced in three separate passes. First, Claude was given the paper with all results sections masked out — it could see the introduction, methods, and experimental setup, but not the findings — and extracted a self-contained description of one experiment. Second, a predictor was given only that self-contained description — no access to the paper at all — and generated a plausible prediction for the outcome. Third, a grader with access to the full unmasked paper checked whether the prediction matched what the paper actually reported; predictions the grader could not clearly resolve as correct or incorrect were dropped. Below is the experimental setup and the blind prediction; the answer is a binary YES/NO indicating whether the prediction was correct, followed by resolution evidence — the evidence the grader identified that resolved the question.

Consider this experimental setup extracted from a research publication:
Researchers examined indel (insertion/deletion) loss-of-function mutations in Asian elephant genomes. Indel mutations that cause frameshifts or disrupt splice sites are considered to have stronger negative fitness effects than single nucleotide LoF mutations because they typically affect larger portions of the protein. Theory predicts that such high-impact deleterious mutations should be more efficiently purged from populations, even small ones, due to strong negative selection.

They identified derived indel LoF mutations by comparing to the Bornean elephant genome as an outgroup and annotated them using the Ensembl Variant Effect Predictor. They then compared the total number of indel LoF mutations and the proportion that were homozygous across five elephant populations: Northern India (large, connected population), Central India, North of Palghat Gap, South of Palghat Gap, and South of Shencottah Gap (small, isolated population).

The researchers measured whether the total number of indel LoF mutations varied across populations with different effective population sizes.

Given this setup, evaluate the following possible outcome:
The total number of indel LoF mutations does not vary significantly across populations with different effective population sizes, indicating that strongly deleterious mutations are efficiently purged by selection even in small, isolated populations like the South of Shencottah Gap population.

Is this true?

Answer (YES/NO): YES